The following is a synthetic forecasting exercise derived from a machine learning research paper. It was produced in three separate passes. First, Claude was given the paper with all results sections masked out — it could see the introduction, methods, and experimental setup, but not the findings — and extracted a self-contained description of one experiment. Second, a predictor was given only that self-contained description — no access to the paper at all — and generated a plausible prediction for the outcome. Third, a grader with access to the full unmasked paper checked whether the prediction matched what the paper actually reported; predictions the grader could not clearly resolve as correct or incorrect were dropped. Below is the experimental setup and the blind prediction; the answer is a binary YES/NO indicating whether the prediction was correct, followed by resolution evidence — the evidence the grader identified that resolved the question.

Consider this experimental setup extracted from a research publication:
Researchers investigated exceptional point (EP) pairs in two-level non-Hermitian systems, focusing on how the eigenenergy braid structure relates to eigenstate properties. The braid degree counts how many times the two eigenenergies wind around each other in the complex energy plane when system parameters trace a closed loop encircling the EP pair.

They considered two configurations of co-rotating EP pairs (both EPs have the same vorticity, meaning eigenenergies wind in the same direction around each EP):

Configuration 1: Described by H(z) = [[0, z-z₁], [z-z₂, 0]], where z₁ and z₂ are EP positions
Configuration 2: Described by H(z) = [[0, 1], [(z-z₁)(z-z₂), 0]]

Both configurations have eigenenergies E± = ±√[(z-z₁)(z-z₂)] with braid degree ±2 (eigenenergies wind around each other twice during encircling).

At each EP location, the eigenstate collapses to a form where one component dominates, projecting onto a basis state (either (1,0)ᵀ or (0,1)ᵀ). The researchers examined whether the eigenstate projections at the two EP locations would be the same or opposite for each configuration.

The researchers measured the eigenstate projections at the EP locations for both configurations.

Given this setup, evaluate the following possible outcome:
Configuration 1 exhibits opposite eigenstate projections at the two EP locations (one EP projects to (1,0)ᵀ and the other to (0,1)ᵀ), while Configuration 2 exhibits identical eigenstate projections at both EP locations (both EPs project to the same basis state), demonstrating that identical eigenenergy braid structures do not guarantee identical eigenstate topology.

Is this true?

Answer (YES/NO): YES